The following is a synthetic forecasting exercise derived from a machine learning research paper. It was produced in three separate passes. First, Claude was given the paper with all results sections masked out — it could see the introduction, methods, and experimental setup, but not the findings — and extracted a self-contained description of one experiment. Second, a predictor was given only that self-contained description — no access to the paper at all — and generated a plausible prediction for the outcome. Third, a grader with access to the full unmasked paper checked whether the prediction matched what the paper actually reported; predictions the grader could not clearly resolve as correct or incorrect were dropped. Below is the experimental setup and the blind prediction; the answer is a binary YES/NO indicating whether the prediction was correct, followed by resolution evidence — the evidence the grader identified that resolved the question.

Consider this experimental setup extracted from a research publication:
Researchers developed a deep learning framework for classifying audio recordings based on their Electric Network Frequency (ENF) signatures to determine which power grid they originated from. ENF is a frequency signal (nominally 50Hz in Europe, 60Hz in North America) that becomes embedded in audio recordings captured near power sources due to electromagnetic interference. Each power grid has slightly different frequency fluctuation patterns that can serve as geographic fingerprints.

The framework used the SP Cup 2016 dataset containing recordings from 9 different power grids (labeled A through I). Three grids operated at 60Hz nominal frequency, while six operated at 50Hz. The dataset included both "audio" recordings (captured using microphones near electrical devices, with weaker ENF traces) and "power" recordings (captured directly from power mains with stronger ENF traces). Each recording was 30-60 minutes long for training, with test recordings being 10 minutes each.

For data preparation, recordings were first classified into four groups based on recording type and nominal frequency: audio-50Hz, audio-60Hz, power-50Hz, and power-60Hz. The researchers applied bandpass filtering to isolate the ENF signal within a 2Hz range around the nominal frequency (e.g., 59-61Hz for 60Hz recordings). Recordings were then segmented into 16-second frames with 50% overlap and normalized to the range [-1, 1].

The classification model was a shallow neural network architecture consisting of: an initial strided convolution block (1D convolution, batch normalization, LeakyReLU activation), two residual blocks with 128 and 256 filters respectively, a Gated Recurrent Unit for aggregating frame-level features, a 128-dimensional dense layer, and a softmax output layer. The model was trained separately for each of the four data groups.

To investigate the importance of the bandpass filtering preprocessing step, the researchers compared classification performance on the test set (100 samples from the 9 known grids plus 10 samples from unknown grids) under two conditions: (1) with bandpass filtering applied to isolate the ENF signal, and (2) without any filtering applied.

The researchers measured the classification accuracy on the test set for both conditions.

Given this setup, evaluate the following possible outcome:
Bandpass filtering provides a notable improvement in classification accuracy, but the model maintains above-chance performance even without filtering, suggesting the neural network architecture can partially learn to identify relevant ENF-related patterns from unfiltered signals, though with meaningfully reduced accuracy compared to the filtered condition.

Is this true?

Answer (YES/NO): YES